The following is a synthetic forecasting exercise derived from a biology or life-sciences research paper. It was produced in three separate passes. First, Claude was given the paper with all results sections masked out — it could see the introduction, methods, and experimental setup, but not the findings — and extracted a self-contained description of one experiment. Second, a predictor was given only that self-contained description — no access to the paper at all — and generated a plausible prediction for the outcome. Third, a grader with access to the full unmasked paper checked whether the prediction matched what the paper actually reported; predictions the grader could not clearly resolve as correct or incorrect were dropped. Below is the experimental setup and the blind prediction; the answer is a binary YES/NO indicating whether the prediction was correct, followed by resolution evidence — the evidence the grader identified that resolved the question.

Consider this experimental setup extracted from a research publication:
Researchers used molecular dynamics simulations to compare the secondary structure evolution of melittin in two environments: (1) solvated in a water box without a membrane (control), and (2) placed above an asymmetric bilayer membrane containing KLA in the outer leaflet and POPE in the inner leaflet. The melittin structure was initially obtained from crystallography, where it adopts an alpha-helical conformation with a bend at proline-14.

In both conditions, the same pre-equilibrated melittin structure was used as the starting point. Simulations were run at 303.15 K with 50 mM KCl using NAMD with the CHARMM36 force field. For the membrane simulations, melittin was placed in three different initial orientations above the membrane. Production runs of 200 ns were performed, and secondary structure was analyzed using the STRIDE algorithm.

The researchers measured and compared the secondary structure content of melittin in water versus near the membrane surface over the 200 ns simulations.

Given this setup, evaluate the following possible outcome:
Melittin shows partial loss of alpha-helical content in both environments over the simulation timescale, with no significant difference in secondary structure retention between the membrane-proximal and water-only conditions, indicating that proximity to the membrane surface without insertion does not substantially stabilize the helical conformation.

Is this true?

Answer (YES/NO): NO